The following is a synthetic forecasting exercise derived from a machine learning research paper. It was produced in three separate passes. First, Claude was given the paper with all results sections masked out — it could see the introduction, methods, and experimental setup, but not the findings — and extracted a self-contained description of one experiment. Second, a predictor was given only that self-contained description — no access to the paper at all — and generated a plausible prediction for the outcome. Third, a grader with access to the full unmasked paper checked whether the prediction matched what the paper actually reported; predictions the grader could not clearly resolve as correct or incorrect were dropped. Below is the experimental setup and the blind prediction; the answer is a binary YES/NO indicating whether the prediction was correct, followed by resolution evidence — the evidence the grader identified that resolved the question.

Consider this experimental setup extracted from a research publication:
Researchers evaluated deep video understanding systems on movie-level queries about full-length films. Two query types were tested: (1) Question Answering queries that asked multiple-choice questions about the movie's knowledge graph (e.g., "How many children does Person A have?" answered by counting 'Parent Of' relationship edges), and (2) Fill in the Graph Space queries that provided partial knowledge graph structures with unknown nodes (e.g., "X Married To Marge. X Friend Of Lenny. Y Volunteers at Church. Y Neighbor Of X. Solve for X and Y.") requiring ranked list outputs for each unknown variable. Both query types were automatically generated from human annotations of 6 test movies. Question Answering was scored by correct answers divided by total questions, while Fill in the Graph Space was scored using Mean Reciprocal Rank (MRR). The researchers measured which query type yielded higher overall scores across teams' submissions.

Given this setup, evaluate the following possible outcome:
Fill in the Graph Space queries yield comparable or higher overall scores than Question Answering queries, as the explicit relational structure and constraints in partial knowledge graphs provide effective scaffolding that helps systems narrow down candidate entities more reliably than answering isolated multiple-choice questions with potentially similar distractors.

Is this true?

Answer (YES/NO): NO